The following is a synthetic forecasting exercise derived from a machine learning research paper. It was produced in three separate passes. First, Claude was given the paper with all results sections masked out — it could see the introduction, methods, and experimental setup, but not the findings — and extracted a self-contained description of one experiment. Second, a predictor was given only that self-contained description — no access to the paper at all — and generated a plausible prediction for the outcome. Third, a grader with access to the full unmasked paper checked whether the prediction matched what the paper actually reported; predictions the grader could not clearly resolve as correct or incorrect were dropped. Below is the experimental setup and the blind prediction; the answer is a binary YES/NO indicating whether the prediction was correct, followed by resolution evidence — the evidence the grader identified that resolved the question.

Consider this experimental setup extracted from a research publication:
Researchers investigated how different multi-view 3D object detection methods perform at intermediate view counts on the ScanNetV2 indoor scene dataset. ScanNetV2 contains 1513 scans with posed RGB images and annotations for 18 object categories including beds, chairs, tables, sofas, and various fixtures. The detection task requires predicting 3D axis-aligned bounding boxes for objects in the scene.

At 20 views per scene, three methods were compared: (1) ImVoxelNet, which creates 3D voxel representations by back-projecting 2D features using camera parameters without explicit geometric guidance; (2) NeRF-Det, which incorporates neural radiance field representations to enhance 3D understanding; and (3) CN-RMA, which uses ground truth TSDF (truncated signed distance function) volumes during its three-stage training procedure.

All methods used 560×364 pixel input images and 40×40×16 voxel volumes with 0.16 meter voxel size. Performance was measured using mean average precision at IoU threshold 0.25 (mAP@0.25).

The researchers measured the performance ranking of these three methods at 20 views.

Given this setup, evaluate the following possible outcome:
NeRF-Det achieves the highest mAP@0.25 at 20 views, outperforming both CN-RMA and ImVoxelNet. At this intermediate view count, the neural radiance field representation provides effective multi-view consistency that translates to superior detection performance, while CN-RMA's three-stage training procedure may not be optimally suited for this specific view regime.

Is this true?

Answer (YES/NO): NO